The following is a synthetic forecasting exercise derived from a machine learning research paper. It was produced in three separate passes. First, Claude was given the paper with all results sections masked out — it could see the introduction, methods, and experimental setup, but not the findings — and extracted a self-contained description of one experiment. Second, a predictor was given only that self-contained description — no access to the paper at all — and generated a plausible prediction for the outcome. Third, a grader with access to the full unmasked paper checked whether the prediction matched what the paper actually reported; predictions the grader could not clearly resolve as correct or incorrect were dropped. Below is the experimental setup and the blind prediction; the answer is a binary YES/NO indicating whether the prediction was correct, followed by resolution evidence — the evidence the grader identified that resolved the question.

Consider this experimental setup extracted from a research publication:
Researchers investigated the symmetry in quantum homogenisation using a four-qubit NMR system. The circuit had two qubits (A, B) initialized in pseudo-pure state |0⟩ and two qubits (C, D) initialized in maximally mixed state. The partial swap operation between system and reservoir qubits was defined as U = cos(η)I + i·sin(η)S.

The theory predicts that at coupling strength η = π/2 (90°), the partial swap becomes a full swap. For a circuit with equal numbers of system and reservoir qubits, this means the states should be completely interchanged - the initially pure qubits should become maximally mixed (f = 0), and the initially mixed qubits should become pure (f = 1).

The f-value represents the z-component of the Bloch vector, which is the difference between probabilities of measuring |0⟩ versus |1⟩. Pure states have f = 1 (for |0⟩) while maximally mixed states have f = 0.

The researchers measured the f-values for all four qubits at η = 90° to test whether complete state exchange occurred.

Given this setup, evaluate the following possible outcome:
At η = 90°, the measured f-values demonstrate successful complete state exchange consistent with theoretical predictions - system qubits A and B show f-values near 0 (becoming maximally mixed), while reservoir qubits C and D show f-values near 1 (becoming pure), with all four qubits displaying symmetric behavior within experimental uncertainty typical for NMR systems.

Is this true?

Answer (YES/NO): NO